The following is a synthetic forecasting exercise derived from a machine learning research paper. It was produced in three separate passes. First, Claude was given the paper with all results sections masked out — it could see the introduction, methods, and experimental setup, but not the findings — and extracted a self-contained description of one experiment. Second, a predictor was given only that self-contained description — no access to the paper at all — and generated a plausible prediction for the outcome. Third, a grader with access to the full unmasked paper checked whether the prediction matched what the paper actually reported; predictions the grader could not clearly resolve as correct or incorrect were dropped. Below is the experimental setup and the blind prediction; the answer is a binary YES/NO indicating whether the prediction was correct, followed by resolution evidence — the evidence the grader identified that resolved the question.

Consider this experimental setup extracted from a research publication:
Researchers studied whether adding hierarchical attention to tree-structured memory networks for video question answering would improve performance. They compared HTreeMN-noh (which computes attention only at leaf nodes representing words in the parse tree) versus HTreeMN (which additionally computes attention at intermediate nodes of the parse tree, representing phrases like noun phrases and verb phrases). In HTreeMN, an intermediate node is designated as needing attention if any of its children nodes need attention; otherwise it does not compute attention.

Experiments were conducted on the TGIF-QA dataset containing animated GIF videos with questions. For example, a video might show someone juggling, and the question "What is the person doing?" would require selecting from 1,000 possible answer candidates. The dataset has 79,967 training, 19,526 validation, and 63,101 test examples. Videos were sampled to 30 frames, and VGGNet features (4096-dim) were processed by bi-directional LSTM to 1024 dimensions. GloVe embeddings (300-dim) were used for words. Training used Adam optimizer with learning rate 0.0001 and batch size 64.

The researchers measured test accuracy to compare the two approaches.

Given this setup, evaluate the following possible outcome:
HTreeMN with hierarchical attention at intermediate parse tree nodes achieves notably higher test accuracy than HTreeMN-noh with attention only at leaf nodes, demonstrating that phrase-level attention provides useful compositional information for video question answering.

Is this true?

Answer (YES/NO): NO